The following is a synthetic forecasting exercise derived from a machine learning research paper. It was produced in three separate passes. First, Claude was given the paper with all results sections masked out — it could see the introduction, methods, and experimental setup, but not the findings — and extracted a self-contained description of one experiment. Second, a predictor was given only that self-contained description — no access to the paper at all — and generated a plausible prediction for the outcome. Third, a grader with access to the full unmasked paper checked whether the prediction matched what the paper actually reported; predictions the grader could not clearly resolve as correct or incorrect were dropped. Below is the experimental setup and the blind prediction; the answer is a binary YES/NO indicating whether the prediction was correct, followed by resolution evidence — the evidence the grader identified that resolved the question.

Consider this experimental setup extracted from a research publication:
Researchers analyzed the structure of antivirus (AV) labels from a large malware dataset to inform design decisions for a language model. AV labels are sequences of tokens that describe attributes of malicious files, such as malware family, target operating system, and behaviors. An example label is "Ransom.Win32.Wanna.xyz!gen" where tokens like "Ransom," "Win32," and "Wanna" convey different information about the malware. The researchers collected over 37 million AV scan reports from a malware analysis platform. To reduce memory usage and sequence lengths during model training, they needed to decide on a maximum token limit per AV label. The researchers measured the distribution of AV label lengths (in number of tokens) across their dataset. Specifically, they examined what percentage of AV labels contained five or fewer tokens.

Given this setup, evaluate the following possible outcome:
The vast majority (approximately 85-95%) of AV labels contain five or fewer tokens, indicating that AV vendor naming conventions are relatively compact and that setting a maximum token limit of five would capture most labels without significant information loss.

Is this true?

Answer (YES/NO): NO